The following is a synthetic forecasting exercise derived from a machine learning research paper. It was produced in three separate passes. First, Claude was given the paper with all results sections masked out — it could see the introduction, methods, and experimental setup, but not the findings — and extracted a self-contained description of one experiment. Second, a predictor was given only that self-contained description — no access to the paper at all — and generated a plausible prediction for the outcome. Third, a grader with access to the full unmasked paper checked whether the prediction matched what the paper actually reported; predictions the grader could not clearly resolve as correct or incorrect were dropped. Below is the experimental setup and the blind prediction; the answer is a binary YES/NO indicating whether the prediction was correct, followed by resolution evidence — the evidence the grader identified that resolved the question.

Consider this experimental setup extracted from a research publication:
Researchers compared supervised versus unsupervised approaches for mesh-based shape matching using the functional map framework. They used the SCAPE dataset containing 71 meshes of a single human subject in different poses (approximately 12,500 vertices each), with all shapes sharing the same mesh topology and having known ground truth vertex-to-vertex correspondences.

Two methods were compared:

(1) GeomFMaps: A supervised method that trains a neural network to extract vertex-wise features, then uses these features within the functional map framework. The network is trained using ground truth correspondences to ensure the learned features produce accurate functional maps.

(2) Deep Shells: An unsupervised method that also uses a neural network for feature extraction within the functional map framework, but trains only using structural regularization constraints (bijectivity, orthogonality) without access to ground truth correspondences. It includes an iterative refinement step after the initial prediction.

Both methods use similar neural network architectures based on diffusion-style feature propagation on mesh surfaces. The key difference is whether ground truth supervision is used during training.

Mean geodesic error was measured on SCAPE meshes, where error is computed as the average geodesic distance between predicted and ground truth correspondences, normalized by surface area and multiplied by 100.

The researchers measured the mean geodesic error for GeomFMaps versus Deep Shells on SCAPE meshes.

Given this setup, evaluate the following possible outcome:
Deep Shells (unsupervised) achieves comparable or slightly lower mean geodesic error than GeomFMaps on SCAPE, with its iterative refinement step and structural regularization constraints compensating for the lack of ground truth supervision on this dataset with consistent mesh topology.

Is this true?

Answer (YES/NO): NO